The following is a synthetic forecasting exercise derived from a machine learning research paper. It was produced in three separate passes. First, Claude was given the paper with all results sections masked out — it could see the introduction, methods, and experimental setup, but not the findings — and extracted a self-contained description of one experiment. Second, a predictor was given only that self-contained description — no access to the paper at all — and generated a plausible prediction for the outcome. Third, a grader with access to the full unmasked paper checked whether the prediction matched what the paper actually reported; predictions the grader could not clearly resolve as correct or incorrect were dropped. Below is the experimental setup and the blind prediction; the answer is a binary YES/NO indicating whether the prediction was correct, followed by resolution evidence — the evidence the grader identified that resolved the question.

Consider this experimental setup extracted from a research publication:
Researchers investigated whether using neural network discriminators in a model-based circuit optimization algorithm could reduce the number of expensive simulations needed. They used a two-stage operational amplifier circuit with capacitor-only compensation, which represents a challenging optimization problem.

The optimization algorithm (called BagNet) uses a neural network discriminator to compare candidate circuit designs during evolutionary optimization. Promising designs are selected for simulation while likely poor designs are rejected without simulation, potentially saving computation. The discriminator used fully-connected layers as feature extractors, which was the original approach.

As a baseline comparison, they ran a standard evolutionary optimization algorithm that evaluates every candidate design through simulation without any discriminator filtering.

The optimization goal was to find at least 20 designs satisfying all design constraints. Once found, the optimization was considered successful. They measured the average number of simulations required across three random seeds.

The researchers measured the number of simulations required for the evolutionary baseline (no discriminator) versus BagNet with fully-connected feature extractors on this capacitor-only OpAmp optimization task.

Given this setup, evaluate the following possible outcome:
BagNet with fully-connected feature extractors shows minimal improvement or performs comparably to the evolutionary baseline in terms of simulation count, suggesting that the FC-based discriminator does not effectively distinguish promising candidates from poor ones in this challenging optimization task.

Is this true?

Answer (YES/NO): NO